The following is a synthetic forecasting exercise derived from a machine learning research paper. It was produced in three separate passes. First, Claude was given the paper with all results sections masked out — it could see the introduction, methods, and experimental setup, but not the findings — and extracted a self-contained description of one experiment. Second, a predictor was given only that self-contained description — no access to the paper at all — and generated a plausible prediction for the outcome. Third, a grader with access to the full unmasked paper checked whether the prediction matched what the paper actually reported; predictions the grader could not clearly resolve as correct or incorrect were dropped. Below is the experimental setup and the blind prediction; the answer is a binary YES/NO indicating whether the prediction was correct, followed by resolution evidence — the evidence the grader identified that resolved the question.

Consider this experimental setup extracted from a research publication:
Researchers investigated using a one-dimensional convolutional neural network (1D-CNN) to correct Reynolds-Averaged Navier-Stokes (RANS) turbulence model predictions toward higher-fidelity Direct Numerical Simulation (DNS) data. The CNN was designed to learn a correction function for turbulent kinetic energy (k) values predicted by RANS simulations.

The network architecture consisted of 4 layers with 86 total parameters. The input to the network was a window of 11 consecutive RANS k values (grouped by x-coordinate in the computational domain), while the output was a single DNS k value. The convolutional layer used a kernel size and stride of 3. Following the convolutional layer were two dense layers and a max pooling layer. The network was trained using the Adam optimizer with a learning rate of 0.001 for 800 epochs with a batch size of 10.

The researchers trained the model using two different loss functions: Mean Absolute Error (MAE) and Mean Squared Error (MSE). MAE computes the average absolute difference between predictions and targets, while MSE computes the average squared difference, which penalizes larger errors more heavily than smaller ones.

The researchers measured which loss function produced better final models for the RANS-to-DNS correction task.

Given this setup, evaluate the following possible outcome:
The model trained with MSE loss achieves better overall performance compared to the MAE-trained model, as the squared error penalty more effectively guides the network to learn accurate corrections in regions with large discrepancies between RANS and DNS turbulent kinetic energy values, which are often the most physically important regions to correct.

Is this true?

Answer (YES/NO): NO